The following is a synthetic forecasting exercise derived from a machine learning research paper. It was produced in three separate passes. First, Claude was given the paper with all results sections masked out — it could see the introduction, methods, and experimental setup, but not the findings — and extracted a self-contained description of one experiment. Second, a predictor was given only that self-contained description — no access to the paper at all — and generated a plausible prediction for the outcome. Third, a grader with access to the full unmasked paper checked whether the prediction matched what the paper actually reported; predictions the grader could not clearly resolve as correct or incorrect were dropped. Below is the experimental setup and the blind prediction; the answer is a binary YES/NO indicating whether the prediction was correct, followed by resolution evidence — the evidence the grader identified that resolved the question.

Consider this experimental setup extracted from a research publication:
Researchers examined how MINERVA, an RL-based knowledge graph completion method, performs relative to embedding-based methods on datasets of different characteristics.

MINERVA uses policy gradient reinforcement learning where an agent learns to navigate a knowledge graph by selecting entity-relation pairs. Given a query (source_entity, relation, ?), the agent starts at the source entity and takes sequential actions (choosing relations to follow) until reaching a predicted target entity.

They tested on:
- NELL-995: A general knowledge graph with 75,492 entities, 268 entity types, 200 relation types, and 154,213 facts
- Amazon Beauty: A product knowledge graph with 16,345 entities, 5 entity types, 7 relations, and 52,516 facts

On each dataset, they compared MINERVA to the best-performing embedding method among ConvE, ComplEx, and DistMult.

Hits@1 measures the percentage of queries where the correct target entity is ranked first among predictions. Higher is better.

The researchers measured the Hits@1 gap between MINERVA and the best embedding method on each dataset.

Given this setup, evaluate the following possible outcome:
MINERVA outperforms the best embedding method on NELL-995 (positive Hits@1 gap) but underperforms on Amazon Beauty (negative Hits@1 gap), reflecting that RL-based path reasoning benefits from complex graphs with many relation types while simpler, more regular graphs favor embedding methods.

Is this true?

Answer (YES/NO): NO